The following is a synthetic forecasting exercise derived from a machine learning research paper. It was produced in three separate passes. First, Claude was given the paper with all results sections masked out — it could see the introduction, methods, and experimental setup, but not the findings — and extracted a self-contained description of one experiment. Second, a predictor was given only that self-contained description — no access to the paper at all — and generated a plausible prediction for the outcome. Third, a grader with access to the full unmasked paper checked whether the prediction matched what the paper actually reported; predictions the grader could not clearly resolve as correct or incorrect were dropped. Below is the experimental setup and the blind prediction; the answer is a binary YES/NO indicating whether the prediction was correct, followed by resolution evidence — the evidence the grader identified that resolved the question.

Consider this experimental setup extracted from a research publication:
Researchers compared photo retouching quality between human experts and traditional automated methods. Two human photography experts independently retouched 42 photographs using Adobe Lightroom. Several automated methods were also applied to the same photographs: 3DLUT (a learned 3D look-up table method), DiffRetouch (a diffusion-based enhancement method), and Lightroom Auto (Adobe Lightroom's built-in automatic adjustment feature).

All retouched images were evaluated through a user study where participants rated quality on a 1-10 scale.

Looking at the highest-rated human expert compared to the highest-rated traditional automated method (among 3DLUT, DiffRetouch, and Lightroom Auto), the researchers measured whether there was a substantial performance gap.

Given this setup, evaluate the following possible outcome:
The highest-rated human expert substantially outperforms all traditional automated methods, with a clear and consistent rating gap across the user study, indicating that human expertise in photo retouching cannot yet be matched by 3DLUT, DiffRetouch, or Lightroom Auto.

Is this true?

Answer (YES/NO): NO